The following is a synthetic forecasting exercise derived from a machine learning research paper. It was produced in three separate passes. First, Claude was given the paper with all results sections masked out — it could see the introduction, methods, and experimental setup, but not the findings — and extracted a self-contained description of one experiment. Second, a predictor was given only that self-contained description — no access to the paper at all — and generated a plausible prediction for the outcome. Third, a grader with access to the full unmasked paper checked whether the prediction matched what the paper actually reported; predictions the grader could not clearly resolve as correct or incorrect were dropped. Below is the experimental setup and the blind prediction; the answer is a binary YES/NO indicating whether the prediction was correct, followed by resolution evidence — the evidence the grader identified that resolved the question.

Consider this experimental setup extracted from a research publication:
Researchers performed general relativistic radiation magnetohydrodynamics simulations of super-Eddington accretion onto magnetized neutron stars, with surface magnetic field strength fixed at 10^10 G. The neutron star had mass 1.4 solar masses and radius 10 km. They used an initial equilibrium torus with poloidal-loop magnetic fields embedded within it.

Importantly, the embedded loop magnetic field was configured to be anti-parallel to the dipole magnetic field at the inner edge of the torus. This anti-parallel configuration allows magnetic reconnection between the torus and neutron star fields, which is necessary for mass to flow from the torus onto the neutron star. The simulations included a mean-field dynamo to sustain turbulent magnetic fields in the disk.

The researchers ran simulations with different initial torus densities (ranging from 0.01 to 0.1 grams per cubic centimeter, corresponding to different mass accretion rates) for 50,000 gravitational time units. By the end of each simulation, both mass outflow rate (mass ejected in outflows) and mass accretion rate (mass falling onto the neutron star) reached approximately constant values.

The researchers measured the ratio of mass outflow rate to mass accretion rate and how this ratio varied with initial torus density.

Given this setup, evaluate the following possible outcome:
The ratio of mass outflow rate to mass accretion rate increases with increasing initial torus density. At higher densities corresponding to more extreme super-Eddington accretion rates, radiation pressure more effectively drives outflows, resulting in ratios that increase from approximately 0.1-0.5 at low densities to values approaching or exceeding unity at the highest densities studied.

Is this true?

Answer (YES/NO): NO